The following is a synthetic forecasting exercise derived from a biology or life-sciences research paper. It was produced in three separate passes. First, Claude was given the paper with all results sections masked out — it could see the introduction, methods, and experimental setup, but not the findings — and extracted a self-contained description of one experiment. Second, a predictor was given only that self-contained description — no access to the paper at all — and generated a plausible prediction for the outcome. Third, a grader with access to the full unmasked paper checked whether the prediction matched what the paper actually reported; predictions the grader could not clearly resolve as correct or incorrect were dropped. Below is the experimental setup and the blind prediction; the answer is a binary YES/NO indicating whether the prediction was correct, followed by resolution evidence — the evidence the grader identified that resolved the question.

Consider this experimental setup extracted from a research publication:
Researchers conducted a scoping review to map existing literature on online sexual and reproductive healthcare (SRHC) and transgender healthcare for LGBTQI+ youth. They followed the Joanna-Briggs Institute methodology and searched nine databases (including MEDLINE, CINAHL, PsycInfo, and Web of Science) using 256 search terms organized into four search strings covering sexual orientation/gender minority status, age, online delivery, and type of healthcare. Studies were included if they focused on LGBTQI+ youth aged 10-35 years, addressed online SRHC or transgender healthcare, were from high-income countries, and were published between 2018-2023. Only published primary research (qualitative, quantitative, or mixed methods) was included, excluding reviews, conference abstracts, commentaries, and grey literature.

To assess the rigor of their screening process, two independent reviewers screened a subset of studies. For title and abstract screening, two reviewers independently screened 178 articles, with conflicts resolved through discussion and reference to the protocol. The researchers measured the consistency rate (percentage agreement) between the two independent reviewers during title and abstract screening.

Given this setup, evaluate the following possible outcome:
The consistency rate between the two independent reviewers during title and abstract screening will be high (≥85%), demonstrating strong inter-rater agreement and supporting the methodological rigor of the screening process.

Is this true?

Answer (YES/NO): YES